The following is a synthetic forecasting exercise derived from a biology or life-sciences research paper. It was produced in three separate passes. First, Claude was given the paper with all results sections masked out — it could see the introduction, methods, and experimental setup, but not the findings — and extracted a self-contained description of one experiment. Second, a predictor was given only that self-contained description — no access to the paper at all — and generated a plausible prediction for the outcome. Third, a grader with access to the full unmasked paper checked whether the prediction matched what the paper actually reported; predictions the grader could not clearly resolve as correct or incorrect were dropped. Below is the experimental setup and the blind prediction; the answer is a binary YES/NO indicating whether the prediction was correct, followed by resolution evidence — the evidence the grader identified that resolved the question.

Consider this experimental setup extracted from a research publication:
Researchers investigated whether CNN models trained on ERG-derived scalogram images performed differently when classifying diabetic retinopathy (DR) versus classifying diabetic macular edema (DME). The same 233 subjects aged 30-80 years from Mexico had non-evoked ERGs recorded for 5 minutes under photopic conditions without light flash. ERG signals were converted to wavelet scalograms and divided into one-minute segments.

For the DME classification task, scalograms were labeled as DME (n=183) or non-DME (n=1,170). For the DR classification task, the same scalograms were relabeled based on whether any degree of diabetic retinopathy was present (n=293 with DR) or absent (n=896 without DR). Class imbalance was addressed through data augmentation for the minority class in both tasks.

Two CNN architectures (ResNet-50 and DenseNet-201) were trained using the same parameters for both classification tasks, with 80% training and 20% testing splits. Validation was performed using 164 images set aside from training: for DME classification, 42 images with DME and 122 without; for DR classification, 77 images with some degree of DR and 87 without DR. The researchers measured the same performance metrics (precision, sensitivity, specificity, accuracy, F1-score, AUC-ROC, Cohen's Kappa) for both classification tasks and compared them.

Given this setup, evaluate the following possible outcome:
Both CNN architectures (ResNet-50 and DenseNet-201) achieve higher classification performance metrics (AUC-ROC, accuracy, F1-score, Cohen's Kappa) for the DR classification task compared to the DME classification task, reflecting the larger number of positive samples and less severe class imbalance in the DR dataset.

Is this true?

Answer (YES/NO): YES